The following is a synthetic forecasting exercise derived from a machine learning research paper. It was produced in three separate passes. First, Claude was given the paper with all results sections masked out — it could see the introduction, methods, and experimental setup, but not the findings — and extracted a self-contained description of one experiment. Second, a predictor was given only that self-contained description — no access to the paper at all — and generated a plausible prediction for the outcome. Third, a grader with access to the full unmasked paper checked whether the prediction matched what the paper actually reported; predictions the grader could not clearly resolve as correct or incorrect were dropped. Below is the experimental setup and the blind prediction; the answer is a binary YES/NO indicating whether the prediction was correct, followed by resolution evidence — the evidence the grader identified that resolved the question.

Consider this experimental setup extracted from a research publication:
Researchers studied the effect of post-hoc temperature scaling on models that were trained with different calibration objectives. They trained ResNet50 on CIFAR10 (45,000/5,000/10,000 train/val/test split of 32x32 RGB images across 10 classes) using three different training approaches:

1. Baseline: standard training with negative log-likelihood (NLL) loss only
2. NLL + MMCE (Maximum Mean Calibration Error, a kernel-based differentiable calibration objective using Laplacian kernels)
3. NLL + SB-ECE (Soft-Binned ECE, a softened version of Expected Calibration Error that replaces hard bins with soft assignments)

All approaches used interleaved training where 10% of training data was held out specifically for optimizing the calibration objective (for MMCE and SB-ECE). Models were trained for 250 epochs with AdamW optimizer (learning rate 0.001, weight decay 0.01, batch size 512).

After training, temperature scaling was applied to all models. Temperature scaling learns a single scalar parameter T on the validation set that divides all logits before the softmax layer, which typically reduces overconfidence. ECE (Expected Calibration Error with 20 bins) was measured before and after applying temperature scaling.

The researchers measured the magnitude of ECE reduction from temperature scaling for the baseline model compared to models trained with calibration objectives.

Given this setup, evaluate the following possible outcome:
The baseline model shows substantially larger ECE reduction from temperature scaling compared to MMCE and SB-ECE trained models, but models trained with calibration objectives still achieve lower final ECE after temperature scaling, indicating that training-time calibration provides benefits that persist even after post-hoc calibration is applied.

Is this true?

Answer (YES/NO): NO